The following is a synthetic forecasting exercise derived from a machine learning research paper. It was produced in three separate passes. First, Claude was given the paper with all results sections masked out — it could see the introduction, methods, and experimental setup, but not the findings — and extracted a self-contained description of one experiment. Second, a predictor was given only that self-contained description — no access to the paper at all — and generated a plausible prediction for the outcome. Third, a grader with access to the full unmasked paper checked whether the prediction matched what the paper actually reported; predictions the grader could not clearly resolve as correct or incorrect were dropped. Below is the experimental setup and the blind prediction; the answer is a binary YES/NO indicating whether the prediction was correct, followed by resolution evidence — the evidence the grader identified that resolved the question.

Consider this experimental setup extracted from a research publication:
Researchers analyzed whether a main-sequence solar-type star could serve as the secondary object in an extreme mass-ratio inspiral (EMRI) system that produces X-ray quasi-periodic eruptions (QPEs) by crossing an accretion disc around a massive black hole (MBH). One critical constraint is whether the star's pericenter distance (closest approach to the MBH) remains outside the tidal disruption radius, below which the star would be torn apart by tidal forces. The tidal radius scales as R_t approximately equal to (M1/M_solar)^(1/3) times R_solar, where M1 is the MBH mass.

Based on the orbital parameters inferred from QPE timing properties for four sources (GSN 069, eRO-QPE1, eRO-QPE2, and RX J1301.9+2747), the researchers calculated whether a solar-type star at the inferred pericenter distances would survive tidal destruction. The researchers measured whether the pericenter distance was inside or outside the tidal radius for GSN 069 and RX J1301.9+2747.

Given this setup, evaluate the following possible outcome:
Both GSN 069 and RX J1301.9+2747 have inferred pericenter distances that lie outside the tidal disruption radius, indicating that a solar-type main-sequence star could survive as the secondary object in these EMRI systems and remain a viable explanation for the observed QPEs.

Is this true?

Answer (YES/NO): NO